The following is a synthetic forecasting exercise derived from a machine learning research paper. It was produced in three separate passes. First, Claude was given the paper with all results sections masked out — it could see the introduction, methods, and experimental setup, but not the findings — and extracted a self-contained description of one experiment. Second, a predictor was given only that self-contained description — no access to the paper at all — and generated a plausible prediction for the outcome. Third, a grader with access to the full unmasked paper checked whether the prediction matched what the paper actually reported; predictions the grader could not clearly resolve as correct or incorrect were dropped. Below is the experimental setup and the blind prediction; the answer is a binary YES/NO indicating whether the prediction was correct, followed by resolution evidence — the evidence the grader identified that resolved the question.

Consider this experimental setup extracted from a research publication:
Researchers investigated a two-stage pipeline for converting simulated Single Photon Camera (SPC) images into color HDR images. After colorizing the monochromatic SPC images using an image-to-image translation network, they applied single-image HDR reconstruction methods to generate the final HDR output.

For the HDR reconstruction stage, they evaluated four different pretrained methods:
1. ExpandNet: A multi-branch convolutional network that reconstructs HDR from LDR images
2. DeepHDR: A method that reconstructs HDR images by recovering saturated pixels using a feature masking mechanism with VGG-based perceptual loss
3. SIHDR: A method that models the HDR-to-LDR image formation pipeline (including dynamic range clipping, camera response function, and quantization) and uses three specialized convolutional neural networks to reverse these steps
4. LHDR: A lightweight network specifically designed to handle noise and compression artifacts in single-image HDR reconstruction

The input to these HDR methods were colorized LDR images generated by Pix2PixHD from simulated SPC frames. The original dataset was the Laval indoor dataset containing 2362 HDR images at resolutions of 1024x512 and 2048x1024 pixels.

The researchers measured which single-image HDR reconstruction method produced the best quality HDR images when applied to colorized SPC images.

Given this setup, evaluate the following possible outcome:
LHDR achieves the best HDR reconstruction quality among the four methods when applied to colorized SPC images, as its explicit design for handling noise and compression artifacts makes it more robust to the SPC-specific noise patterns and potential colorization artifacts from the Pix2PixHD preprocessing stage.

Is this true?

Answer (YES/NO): NO